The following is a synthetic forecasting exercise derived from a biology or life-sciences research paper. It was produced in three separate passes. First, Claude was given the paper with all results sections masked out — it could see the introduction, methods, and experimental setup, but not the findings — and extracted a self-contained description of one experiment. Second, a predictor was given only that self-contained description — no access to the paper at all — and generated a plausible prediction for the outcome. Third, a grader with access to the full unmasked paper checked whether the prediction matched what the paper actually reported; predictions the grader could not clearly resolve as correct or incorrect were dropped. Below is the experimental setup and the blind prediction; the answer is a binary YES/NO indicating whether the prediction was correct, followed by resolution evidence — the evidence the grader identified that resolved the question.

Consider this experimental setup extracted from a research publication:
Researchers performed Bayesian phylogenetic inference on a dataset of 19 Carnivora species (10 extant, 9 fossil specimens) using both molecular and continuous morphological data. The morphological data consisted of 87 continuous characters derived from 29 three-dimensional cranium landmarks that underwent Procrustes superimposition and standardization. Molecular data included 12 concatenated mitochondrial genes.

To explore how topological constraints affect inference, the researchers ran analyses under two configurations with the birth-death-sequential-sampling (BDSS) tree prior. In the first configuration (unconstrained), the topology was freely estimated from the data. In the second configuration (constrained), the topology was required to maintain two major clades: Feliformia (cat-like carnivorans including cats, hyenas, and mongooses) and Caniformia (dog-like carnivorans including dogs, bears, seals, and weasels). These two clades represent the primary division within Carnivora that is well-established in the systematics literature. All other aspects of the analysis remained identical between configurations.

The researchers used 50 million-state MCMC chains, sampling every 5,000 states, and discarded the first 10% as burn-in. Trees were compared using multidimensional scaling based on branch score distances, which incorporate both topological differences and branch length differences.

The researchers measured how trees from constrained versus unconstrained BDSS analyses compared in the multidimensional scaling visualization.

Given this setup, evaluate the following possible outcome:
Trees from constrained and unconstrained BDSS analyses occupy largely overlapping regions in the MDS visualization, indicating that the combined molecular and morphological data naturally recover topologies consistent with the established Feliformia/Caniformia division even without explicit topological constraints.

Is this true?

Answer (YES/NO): NO